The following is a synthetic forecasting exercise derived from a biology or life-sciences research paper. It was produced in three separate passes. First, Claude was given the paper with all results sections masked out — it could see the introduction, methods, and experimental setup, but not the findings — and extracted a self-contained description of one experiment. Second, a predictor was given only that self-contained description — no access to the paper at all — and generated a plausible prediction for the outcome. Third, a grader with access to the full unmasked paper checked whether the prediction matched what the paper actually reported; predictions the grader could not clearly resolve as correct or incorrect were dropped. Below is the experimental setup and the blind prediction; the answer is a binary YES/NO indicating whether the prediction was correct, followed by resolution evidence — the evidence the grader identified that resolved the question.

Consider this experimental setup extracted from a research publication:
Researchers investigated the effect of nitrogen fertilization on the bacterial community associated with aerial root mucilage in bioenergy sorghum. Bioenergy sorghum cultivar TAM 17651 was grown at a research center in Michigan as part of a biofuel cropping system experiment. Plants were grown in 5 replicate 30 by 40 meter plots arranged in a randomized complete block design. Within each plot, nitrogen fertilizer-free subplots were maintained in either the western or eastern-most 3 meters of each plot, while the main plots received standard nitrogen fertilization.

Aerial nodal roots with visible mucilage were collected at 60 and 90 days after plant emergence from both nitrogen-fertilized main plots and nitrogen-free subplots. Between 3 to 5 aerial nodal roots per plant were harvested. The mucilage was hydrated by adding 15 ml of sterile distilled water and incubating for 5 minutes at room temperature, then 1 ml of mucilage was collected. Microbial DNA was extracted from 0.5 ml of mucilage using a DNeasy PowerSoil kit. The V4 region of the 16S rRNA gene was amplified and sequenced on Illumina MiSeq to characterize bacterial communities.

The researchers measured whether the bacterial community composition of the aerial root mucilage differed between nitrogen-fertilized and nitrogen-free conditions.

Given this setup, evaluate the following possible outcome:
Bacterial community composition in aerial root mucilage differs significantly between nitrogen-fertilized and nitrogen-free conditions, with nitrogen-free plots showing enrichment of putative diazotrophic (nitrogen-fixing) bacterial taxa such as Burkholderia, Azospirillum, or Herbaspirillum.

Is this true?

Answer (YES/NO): NO